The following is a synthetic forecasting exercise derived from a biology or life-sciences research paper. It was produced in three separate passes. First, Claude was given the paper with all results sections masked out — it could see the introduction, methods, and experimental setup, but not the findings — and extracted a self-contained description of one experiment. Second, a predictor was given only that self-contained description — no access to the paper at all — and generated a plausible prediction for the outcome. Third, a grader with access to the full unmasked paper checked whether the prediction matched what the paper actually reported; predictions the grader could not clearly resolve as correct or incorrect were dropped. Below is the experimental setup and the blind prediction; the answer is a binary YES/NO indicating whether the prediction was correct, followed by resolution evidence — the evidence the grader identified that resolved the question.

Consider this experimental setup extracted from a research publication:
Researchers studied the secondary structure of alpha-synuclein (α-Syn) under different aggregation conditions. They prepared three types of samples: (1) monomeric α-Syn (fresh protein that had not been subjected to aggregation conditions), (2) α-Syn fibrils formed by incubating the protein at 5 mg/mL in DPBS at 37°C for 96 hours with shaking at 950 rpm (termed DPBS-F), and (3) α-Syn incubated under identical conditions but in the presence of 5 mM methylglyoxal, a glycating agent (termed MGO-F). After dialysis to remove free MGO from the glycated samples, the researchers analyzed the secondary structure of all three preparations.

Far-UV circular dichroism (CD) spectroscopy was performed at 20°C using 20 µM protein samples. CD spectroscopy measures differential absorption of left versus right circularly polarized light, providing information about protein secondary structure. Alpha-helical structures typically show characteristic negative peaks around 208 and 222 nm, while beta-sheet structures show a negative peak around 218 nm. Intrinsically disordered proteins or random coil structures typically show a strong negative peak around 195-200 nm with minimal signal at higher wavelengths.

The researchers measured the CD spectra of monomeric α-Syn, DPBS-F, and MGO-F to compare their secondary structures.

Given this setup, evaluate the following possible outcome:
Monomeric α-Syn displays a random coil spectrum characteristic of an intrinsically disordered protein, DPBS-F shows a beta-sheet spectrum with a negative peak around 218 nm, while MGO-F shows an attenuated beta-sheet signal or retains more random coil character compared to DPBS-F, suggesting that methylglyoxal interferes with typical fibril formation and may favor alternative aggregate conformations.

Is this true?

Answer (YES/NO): YES